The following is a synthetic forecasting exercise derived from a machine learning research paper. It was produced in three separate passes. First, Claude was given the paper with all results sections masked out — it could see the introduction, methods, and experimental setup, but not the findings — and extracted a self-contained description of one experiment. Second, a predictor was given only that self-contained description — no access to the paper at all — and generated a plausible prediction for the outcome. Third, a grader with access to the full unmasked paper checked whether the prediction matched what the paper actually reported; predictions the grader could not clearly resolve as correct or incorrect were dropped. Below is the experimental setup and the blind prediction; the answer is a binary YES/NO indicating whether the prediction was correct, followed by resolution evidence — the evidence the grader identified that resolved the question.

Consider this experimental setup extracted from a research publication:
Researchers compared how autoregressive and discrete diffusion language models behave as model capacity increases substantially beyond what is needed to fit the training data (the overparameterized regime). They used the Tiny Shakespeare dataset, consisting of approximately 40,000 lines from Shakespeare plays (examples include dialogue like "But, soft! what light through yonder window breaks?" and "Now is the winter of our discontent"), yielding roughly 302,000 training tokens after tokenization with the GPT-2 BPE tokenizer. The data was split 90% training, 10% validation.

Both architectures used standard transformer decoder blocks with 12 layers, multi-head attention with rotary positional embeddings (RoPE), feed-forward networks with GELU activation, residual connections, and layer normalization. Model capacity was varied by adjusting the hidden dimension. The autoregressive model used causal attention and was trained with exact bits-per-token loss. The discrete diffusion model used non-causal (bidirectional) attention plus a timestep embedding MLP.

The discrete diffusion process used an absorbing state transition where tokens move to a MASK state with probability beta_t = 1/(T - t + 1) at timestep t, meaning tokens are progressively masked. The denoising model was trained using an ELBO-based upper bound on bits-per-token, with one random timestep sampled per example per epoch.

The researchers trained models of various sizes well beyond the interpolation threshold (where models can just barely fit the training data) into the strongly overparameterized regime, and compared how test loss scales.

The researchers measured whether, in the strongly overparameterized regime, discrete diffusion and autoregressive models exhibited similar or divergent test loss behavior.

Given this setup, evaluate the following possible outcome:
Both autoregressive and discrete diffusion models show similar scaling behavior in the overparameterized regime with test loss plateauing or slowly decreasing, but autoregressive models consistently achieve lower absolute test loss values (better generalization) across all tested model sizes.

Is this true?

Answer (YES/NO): NO